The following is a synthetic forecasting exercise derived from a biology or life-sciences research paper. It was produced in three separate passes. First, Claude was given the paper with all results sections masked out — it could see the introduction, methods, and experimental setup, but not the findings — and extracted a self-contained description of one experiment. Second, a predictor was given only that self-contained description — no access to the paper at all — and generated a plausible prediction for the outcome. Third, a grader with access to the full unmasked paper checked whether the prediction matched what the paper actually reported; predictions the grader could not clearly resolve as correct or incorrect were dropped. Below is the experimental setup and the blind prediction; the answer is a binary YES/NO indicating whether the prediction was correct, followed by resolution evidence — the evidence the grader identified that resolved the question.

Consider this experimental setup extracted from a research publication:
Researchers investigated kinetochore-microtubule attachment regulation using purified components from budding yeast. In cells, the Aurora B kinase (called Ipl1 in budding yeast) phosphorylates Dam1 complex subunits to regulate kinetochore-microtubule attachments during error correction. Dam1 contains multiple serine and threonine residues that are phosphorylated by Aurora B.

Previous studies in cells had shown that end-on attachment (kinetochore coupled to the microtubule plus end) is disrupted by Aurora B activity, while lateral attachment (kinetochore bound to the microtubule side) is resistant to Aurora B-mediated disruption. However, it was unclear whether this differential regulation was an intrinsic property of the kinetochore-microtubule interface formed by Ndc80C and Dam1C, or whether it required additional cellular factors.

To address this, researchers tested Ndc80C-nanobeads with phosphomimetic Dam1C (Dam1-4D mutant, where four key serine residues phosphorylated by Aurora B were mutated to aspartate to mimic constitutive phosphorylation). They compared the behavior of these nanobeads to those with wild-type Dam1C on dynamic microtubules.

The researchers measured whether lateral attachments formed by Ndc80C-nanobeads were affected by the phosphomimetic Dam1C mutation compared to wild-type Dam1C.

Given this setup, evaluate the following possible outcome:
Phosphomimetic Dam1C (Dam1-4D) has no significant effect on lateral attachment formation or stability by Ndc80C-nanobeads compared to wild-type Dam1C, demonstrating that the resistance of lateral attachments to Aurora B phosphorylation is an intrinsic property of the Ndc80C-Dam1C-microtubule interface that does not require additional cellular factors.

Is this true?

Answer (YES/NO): YES